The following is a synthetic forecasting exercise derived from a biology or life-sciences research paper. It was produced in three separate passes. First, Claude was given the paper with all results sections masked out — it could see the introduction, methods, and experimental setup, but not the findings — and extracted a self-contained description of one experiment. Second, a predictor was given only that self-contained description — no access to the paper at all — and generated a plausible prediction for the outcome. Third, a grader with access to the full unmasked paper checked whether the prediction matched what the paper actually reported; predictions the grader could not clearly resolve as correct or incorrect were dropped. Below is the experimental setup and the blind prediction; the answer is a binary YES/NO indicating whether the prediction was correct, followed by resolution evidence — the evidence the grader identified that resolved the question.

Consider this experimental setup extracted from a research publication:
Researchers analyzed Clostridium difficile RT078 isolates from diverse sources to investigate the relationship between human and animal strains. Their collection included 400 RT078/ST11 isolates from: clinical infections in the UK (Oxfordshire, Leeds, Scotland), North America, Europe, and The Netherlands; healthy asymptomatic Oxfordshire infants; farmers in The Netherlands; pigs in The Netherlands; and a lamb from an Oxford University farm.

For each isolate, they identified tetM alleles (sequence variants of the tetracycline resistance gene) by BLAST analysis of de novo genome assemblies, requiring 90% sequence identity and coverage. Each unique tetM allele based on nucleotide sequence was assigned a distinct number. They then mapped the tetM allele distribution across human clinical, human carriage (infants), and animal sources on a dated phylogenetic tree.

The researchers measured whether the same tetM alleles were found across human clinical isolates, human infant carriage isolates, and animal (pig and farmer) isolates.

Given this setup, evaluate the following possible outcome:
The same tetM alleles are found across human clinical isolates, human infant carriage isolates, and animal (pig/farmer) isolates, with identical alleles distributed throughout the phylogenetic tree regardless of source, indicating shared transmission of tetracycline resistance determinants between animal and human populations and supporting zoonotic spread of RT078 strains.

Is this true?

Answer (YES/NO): YES